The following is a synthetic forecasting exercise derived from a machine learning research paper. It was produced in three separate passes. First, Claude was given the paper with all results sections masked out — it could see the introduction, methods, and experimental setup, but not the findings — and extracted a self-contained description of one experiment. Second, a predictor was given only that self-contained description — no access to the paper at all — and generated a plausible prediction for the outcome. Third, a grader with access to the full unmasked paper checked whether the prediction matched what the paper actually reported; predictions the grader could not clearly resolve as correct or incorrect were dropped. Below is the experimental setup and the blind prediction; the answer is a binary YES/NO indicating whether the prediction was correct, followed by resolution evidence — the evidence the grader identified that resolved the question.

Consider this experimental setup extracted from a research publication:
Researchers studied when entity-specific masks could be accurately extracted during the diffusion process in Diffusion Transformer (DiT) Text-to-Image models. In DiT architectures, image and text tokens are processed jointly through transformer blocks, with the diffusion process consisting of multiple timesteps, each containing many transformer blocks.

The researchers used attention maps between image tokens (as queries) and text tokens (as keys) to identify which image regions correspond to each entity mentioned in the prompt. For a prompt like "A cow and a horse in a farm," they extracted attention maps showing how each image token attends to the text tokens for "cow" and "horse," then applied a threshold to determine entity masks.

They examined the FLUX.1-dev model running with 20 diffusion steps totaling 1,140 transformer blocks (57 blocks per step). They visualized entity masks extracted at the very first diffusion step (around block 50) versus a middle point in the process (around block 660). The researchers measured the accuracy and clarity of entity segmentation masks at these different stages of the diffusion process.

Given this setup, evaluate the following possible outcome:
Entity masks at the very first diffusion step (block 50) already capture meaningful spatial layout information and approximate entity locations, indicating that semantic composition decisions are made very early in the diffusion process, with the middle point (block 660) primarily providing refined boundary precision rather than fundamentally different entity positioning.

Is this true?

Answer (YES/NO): NO